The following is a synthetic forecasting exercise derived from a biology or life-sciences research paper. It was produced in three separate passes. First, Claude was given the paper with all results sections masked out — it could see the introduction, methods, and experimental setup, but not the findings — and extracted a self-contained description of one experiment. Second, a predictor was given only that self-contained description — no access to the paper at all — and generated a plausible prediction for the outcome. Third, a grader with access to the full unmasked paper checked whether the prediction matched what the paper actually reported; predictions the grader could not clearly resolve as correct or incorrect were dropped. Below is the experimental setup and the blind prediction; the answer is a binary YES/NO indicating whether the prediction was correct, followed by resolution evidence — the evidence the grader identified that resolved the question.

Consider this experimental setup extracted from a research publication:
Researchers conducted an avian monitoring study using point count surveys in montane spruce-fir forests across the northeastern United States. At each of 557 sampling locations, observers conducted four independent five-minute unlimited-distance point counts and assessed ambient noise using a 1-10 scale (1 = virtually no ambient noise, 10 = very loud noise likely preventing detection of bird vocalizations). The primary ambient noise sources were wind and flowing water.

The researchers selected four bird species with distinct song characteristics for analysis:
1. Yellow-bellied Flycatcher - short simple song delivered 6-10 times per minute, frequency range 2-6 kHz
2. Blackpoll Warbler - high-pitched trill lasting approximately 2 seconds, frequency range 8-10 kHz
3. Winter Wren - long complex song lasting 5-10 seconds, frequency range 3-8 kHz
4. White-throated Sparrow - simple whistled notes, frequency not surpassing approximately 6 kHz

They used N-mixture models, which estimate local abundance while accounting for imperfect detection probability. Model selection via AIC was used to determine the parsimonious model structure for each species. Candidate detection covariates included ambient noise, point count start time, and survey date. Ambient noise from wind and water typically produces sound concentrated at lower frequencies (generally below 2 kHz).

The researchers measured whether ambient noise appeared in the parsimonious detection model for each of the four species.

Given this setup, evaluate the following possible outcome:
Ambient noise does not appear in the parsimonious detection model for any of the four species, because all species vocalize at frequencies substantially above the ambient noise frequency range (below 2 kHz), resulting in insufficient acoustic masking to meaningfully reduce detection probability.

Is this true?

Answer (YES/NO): NO